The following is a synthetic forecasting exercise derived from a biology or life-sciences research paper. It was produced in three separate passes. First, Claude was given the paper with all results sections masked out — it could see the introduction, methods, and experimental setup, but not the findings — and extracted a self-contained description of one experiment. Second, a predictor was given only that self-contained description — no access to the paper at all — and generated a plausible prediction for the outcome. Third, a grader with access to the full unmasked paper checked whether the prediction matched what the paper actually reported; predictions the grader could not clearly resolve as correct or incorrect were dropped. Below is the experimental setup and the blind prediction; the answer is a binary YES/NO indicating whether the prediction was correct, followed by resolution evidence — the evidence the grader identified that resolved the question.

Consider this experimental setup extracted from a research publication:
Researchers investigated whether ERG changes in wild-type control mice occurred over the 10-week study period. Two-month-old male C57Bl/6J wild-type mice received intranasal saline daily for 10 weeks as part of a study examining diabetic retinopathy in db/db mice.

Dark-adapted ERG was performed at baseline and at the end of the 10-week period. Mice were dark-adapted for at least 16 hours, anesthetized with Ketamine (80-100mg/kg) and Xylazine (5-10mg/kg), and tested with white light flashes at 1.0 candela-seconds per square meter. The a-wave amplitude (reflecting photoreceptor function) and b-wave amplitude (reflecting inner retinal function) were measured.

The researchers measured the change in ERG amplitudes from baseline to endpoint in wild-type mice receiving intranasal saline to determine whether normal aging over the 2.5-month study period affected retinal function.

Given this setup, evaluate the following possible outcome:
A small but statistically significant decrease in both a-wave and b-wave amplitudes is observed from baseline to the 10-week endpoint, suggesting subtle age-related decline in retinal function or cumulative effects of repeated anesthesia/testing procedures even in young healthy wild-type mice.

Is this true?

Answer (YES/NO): NO